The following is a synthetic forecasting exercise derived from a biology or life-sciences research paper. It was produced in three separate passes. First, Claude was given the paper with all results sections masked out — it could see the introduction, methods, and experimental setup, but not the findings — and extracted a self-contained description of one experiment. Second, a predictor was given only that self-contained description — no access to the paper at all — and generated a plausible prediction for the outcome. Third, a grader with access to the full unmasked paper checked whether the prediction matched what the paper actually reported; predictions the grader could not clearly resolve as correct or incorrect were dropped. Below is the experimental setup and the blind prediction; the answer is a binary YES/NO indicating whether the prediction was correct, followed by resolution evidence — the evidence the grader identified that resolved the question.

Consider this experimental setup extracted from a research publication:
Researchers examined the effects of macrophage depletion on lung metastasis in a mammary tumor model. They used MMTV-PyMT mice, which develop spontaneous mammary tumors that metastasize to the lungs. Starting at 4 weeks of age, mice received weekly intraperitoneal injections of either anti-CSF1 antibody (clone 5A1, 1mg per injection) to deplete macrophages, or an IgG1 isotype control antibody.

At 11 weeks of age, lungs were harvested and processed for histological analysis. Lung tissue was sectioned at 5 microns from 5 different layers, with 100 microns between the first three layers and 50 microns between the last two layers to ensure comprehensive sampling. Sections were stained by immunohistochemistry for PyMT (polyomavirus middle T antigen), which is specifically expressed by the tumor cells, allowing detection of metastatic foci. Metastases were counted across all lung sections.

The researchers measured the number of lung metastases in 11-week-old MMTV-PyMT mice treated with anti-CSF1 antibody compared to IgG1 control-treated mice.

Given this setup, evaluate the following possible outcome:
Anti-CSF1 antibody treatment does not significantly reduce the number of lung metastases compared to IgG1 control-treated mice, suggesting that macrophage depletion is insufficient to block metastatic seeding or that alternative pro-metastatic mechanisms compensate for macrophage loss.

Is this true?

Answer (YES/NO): NO